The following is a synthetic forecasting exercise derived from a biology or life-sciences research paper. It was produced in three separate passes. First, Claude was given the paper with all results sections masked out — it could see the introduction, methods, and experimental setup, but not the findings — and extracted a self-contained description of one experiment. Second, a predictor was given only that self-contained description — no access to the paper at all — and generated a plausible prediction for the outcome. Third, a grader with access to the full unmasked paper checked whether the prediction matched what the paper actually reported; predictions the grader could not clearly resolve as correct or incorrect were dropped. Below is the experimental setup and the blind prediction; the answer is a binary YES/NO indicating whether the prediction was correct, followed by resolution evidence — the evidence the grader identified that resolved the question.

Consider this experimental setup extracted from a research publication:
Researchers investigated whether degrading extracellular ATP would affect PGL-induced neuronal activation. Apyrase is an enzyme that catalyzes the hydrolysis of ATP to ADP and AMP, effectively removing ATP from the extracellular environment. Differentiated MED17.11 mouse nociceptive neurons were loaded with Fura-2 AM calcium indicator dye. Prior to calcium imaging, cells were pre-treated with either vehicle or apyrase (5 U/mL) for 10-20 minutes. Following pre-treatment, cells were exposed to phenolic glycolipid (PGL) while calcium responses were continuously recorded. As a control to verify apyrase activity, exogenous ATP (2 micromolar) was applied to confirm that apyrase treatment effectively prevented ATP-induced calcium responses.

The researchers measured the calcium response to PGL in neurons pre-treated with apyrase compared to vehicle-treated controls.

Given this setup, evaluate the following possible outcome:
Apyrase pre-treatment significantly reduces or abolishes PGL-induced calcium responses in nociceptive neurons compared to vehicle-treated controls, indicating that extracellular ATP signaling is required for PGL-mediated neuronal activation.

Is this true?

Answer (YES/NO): YES